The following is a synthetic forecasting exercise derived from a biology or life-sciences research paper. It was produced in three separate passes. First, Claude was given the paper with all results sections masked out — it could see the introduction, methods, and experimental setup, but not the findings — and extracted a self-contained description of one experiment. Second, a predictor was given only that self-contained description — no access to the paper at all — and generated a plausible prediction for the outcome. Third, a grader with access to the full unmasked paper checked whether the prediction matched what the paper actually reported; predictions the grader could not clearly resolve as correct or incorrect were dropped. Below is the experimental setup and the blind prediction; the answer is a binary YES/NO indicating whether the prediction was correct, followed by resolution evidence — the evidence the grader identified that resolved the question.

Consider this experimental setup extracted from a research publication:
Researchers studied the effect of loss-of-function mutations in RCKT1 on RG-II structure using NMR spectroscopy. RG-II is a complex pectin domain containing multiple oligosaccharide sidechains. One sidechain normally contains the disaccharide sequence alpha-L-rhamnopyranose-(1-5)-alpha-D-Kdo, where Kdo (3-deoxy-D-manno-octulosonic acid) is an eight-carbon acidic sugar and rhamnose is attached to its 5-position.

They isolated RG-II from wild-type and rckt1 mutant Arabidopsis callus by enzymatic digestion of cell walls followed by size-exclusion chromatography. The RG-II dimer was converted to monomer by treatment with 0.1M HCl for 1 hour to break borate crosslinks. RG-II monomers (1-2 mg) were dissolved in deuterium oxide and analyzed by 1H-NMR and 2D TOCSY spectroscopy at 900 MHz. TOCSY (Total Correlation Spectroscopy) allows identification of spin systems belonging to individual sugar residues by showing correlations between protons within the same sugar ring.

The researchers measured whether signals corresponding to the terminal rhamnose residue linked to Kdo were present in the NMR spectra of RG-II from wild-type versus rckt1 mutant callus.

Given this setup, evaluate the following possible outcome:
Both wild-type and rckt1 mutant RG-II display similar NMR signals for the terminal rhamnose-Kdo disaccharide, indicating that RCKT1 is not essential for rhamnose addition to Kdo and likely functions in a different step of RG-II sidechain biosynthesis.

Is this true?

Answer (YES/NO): NO